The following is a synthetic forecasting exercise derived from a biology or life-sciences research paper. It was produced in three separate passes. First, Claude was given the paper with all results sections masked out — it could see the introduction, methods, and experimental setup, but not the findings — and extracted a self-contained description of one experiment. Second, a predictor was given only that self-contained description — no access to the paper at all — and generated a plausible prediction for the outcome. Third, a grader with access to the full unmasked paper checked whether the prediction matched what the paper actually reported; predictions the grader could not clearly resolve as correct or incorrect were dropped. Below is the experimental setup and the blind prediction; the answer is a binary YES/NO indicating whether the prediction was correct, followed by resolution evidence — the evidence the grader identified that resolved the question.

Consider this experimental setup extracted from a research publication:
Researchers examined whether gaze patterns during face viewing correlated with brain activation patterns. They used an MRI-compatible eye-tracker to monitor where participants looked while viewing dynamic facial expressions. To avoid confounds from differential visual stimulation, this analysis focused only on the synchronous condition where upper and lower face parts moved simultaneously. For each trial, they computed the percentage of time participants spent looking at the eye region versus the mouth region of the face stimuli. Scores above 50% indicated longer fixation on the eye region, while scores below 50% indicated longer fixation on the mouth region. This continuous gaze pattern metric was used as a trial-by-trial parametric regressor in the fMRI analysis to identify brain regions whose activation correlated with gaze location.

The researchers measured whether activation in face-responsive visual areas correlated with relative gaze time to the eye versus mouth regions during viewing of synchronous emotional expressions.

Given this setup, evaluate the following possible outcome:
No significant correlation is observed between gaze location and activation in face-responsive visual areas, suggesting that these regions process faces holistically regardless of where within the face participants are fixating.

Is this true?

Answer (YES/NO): YES